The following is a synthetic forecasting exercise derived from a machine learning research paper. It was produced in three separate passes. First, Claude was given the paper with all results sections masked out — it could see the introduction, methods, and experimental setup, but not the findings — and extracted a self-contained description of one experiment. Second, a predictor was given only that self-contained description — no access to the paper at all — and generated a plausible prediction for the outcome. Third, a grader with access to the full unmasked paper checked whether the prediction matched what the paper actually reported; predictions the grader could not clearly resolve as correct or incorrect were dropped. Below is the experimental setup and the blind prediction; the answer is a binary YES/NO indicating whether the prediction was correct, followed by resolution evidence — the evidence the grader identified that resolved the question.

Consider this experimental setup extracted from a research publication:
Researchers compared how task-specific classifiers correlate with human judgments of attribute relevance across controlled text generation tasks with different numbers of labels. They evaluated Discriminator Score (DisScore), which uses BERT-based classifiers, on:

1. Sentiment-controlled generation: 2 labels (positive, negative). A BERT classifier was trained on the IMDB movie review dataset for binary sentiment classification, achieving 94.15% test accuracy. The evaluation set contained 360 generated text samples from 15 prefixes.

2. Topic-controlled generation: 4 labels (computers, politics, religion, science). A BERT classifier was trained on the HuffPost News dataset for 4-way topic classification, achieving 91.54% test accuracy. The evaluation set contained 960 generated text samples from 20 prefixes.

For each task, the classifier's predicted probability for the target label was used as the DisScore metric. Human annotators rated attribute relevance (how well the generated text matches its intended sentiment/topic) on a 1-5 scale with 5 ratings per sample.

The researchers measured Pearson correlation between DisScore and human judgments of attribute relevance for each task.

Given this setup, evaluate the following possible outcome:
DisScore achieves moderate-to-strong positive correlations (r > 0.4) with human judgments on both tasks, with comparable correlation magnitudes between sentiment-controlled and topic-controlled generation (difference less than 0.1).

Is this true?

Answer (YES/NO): NO